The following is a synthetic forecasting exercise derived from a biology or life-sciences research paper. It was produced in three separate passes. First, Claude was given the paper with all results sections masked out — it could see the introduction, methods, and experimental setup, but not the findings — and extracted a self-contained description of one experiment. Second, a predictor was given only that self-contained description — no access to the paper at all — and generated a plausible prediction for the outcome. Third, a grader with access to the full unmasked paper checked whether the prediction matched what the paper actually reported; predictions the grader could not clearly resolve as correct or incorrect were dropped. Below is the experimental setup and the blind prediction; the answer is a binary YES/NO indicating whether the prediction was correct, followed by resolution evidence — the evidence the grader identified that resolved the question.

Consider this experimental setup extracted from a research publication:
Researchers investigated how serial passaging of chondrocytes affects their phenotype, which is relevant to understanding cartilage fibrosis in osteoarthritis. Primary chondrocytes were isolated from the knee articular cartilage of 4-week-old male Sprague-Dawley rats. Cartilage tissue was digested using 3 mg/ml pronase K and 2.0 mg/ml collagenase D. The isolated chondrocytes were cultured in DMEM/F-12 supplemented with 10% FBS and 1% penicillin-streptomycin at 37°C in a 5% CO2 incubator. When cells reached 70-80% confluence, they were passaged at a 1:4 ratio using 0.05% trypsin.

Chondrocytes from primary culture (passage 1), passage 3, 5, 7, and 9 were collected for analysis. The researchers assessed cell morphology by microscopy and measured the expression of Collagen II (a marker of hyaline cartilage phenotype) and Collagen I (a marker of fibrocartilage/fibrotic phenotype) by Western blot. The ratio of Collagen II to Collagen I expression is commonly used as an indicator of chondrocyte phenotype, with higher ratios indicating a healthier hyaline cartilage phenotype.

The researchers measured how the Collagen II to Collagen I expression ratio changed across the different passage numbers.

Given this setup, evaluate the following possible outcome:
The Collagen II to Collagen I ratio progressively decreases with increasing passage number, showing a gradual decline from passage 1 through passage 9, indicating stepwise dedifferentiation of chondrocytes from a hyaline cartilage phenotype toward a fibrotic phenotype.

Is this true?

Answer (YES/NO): YES